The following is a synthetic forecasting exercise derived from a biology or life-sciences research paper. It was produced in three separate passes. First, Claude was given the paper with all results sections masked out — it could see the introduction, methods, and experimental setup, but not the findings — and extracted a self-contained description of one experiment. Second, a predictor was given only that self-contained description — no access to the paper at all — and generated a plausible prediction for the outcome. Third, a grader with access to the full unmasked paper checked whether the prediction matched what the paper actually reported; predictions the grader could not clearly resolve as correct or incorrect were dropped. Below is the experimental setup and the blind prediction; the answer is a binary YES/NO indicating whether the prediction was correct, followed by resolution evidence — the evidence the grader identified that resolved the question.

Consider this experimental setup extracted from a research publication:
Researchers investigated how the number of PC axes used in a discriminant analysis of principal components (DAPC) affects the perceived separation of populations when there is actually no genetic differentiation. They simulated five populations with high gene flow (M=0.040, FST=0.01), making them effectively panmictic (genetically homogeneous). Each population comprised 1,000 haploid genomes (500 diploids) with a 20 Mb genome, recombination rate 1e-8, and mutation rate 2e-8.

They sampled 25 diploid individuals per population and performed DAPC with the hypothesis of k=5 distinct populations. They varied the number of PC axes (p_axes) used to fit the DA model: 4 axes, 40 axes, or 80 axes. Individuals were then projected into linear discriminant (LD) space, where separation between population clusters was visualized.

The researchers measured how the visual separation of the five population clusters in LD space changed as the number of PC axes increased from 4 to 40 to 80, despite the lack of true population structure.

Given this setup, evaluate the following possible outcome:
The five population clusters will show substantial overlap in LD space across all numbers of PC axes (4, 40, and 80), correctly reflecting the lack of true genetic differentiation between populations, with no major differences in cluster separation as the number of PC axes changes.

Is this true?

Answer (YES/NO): NO